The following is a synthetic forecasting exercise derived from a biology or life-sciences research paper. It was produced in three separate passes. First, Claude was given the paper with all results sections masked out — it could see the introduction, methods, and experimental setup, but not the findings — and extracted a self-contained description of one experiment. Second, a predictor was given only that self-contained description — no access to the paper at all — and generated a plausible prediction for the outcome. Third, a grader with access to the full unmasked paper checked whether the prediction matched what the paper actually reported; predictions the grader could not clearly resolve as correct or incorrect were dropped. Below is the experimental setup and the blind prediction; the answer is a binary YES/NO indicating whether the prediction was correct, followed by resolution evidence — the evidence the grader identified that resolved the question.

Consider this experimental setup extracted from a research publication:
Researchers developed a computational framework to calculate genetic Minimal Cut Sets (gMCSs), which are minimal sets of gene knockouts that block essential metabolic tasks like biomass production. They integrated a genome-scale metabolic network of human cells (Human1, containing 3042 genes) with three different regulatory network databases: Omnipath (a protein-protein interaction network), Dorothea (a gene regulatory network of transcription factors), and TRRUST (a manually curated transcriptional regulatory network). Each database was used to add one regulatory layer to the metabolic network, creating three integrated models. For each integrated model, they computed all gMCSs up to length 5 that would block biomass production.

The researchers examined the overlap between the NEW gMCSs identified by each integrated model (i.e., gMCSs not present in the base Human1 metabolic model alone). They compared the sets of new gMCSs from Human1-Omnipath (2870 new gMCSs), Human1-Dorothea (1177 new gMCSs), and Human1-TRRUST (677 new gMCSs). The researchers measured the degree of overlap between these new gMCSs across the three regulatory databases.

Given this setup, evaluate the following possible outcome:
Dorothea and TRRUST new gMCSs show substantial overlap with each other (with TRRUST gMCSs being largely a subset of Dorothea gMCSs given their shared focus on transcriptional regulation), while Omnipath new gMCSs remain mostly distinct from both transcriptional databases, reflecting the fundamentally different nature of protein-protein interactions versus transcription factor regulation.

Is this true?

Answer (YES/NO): NO